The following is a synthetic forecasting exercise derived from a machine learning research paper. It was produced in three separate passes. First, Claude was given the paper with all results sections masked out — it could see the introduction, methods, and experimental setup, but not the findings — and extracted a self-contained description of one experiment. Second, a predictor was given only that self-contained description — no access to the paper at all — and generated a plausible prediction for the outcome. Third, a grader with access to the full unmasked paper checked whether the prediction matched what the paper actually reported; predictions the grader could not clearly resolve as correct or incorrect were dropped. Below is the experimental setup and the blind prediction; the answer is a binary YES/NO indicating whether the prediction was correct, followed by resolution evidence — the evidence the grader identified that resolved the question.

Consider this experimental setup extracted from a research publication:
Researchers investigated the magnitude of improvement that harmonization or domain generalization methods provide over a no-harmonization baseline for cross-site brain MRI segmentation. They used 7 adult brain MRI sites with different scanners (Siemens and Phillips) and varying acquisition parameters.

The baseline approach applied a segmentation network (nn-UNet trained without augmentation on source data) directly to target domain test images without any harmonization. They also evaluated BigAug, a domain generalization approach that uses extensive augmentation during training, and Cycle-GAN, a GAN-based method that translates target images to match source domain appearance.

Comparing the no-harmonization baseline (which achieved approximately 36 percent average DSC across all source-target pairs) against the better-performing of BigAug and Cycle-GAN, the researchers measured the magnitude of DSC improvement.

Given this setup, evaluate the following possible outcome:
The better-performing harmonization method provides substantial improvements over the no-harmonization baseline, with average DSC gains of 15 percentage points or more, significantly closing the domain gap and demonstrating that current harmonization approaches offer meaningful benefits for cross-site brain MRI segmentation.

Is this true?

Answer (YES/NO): YES